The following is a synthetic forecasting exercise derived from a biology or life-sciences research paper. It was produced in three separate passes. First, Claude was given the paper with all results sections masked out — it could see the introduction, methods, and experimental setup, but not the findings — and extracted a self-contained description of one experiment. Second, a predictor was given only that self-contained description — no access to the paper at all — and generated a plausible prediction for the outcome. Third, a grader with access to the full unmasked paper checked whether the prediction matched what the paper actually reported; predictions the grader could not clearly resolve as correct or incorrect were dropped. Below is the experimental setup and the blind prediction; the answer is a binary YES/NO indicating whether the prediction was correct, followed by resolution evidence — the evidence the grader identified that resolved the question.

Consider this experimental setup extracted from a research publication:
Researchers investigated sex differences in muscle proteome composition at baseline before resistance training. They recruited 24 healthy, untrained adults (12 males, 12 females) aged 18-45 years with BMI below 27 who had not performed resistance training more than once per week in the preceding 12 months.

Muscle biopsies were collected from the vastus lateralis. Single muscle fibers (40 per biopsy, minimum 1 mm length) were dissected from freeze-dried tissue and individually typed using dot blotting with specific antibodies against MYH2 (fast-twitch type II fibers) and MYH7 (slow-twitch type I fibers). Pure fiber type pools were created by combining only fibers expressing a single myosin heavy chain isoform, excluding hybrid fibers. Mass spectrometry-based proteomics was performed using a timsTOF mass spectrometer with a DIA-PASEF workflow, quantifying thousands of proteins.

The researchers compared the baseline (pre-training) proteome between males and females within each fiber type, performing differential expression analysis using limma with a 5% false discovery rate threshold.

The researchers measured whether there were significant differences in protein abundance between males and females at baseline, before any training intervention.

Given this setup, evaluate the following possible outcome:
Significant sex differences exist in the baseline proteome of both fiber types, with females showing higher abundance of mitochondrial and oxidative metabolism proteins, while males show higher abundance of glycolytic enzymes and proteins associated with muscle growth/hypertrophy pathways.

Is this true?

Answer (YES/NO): NO